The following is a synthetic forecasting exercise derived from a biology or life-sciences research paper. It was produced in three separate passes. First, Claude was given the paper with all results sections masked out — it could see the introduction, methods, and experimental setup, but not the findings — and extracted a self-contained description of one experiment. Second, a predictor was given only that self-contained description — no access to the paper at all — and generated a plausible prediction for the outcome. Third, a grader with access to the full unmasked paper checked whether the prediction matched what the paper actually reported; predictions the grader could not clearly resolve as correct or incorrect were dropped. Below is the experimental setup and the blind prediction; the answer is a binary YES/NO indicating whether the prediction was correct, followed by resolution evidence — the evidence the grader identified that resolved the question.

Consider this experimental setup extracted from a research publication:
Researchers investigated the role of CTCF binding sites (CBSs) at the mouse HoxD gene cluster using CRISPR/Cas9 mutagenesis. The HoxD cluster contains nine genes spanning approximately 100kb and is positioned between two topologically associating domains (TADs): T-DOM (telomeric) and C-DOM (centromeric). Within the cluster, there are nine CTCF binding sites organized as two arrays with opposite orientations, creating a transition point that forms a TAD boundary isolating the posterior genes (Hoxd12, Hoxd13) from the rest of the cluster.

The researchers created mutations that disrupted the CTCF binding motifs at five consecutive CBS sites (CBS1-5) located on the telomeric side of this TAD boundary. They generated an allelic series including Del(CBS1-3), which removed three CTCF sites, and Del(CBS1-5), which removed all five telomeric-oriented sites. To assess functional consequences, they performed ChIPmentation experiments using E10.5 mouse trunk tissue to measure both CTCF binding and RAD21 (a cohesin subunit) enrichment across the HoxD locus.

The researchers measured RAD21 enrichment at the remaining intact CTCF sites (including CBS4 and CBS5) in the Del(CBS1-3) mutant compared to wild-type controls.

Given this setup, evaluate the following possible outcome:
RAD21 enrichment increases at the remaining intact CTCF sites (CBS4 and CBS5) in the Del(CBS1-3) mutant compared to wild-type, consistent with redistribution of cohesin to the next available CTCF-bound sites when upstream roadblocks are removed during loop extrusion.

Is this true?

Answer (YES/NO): YES